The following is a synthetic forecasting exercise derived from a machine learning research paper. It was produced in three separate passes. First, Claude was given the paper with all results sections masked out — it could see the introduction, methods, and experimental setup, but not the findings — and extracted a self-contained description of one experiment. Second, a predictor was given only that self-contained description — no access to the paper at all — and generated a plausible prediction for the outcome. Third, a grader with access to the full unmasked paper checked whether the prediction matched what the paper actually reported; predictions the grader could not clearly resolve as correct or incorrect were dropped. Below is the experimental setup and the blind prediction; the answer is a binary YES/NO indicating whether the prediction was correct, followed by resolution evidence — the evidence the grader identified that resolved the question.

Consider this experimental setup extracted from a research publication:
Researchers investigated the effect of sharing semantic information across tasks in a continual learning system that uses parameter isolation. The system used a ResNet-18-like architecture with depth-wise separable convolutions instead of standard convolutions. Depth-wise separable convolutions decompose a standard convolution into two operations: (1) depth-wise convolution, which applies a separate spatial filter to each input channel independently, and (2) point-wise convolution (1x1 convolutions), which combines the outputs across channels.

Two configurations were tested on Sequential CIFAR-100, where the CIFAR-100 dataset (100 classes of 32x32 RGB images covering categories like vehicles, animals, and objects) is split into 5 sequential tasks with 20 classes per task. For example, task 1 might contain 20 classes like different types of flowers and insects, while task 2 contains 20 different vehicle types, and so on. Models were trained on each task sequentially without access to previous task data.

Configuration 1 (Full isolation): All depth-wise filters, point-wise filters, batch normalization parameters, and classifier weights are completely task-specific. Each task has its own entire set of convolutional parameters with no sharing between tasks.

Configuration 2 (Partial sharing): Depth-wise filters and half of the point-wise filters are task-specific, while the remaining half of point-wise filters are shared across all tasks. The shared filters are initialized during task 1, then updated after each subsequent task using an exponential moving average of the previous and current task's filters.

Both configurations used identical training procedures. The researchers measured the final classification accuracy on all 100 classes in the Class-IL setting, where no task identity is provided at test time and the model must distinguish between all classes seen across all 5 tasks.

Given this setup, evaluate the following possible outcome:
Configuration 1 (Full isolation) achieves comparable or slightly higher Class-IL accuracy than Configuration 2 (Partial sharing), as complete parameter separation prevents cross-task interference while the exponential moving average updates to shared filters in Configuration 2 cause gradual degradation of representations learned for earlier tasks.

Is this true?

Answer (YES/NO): YES